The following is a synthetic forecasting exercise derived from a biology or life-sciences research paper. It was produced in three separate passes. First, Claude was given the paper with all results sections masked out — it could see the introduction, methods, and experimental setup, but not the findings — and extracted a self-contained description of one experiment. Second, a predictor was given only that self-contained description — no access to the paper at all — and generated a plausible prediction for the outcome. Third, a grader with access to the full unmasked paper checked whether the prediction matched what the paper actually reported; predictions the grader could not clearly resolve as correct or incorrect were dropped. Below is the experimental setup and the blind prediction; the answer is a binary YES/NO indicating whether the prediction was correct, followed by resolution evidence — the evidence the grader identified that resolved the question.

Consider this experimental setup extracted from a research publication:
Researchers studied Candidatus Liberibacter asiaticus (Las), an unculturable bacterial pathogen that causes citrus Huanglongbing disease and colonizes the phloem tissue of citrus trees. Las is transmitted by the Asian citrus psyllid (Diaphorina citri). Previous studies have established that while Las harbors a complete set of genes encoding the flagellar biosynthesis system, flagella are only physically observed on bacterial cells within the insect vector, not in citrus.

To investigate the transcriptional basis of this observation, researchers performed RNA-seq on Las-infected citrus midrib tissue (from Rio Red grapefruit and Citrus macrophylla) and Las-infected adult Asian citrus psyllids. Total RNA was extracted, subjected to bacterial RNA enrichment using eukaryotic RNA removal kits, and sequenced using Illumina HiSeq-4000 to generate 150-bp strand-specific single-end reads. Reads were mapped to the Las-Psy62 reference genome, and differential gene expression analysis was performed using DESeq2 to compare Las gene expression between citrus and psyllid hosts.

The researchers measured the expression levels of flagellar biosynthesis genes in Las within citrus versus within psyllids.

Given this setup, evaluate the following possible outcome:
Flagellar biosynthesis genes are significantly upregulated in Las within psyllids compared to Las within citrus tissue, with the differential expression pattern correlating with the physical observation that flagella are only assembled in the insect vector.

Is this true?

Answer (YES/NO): YES